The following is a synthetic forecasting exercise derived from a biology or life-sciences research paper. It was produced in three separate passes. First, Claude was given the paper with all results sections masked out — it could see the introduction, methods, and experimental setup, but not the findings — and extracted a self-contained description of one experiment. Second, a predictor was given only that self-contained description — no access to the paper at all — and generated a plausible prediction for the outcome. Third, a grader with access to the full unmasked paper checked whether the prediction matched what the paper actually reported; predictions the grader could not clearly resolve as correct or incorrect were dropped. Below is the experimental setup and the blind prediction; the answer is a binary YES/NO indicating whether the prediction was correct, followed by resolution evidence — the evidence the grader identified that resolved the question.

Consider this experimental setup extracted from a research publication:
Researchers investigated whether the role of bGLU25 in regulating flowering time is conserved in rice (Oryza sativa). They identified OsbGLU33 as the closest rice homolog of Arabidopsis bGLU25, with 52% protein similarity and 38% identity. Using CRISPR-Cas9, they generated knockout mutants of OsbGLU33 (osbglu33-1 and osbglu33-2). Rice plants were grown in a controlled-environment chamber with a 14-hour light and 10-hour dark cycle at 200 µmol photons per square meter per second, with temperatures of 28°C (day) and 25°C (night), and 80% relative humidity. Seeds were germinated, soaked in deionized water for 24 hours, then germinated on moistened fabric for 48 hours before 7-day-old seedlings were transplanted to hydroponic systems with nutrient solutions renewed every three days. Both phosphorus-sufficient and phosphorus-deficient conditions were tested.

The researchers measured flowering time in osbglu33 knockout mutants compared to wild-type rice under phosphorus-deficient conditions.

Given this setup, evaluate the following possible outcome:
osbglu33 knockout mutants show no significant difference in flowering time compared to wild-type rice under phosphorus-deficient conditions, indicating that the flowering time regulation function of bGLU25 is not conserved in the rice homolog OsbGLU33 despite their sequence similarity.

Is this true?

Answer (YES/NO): NO